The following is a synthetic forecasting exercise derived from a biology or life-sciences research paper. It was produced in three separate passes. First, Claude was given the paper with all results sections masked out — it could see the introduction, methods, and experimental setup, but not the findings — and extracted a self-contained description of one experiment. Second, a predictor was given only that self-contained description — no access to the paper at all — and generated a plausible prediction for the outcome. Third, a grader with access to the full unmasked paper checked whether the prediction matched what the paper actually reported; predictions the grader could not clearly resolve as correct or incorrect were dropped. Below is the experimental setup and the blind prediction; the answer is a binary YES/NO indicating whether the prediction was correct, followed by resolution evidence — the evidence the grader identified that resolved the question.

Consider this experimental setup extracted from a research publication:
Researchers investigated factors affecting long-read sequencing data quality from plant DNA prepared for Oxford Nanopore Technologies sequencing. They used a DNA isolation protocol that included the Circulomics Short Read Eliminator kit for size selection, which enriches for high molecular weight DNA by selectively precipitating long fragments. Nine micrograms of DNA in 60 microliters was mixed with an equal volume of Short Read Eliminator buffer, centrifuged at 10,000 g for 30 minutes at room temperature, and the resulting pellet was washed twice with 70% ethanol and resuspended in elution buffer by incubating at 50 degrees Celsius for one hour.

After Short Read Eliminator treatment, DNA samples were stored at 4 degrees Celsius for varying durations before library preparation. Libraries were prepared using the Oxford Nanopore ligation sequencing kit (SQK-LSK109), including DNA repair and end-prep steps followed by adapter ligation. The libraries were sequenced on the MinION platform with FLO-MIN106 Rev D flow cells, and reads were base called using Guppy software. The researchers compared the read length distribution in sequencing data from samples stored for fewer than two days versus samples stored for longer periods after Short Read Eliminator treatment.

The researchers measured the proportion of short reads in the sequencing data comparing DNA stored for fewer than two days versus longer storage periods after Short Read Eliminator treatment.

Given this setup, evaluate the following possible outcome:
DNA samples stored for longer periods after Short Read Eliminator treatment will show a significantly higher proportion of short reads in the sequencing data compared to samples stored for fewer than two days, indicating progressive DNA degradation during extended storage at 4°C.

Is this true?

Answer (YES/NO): YES